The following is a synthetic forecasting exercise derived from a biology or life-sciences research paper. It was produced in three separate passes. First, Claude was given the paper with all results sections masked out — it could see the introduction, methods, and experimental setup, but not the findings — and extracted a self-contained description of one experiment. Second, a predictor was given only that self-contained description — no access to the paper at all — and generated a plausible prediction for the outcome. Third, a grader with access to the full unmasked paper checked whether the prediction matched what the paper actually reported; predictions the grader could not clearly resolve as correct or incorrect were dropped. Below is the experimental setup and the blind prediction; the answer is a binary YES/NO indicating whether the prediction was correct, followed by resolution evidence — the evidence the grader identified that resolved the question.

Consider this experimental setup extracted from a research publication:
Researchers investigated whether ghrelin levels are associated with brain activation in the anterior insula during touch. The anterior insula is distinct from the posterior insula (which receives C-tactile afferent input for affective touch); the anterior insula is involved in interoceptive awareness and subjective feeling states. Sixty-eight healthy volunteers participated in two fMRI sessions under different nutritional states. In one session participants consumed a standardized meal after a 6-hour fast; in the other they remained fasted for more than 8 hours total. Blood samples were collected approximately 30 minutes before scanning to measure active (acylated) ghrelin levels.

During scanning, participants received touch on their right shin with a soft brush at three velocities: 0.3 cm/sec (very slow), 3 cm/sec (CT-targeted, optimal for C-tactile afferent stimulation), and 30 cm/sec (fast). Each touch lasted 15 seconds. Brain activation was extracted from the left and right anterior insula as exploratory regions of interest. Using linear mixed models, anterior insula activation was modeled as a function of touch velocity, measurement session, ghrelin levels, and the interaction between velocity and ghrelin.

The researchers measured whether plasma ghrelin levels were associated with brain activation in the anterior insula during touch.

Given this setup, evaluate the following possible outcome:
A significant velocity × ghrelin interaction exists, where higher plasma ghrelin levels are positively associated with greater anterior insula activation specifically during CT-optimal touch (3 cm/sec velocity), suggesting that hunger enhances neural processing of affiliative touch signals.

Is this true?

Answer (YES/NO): NO